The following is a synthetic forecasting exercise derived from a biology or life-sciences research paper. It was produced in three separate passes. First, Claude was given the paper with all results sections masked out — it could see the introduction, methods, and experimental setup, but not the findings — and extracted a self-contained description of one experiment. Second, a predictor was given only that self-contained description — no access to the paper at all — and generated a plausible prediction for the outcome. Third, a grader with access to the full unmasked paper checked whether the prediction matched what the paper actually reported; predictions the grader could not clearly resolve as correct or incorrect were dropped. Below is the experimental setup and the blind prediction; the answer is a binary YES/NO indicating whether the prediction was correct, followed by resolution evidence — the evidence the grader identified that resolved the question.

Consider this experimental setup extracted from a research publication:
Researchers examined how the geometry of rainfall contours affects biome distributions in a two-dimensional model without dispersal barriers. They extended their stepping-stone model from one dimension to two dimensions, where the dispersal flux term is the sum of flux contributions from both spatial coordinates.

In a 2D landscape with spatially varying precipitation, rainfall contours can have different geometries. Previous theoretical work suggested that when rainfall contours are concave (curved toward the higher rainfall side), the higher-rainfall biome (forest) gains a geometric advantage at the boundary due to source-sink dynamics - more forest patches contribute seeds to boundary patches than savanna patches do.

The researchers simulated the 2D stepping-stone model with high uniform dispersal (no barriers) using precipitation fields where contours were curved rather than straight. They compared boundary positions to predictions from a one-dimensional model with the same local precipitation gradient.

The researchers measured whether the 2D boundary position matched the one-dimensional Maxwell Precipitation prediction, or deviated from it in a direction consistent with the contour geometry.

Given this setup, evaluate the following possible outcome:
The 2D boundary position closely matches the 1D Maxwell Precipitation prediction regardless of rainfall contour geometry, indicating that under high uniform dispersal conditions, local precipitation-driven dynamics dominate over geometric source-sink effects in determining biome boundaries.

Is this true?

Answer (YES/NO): NO